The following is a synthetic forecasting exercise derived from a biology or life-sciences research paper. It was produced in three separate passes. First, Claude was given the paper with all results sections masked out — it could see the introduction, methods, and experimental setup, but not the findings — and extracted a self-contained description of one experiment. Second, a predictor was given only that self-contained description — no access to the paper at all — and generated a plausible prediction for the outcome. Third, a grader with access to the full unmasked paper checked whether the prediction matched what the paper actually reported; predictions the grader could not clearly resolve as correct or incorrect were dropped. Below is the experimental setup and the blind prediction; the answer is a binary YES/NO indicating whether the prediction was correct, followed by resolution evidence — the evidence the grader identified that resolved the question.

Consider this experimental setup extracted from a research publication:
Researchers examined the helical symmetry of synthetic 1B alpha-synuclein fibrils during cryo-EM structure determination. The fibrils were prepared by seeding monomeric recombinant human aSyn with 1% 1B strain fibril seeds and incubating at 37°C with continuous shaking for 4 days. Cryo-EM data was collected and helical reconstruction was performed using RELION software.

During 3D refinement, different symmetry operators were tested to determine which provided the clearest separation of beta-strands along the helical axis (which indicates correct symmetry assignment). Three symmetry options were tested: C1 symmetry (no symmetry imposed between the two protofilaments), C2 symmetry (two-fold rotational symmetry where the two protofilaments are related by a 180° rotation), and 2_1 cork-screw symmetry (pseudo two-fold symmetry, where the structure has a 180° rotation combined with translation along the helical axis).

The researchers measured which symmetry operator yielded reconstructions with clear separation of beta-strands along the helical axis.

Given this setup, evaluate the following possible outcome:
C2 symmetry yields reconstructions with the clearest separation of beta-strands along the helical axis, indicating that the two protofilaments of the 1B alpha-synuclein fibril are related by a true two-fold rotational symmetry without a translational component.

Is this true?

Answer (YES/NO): NO